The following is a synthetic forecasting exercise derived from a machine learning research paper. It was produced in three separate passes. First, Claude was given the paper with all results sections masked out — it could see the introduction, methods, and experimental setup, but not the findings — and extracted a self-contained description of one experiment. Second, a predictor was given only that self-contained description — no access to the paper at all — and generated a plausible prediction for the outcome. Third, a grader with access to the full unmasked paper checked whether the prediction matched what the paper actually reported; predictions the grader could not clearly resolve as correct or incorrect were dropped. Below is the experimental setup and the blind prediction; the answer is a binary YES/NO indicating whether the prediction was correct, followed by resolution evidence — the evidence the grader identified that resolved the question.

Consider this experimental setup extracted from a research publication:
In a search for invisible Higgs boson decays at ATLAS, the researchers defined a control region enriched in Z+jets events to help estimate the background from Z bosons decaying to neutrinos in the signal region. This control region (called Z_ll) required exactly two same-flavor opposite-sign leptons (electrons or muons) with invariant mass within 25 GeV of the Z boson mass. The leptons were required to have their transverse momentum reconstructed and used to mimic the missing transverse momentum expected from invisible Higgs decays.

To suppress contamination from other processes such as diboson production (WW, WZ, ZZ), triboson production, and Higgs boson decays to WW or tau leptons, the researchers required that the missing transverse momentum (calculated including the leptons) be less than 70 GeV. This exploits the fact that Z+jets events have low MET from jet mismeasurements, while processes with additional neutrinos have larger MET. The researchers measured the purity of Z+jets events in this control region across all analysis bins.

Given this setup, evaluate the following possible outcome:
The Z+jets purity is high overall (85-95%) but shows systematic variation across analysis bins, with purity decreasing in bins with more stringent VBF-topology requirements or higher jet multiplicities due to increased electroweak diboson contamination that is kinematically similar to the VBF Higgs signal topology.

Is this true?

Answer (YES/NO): NO